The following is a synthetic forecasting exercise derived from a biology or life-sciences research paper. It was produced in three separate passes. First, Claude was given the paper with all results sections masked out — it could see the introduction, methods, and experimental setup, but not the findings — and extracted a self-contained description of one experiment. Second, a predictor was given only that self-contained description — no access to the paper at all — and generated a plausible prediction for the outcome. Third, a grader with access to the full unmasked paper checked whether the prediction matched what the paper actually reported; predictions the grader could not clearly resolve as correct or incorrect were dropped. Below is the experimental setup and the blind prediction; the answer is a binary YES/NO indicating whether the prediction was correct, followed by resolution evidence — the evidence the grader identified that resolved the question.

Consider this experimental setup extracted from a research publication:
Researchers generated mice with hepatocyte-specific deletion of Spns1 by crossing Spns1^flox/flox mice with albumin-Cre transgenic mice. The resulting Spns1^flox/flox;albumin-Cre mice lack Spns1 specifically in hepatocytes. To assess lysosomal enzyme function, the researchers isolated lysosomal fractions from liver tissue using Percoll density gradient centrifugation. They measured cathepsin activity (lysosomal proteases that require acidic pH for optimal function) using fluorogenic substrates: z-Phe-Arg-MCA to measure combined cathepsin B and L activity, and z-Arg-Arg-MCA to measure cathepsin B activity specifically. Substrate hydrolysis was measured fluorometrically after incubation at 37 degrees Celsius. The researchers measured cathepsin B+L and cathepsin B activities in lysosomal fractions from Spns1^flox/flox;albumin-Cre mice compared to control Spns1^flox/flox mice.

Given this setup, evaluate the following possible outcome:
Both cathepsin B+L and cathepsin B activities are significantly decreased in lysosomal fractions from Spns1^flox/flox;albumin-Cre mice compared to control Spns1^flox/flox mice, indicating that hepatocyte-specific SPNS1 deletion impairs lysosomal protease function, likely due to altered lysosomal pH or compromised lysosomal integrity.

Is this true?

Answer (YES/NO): YES